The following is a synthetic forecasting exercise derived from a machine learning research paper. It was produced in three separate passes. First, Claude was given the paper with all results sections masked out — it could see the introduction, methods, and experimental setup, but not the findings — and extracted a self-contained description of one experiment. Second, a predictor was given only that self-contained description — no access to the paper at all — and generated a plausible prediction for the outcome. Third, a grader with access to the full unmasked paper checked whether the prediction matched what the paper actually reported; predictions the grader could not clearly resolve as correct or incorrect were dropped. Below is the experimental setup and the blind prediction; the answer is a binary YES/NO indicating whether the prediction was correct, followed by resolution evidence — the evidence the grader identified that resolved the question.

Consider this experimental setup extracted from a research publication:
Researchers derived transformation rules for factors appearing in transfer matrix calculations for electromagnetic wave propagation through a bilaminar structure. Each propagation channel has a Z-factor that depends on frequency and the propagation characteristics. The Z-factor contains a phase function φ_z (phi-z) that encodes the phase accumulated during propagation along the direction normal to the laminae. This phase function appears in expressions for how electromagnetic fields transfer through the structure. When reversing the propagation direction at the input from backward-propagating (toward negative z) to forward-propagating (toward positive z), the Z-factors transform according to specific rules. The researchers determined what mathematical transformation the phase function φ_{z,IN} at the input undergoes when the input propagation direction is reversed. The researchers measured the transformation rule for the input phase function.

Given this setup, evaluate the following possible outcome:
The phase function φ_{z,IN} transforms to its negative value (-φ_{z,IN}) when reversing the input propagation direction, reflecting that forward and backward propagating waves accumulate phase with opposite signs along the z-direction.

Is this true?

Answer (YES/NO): NO